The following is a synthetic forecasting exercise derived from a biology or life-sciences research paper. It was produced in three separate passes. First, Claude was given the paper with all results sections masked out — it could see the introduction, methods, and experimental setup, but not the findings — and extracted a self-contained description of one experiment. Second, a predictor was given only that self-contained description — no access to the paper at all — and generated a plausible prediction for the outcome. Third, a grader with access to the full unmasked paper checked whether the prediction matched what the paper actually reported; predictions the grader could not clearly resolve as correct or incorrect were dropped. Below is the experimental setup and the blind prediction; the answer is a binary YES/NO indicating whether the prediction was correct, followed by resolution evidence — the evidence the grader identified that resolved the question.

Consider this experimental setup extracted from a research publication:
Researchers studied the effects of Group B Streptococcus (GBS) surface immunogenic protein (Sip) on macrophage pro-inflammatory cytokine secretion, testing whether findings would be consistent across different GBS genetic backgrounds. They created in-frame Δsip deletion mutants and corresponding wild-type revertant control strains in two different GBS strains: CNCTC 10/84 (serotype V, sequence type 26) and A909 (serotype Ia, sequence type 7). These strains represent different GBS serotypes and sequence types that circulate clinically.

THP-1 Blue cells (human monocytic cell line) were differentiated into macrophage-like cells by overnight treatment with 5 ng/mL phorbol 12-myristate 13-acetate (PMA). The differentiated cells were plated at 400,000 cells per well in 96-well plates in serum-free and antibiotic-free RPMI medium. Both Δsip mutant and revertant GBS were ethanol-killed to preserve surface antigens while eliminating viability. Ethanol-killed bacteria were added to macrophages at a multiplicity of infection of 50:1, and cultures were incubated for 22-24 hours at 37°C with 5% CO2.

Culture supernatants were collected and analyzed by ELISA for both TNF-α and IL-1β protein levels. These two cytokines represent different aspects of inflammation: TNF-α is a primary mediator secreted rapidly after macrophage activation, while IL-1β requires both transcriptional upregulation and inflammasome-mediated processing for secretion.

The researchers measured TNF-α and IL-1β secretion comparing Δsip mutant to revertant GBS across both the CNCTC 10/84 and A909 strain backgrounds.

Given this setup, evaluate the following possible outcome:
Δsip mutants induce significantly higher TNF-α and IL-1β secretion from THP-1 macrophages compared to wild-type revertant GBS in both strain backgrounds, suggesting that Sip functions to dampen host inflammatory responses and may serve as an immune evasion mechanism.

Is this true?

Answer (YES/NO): NO